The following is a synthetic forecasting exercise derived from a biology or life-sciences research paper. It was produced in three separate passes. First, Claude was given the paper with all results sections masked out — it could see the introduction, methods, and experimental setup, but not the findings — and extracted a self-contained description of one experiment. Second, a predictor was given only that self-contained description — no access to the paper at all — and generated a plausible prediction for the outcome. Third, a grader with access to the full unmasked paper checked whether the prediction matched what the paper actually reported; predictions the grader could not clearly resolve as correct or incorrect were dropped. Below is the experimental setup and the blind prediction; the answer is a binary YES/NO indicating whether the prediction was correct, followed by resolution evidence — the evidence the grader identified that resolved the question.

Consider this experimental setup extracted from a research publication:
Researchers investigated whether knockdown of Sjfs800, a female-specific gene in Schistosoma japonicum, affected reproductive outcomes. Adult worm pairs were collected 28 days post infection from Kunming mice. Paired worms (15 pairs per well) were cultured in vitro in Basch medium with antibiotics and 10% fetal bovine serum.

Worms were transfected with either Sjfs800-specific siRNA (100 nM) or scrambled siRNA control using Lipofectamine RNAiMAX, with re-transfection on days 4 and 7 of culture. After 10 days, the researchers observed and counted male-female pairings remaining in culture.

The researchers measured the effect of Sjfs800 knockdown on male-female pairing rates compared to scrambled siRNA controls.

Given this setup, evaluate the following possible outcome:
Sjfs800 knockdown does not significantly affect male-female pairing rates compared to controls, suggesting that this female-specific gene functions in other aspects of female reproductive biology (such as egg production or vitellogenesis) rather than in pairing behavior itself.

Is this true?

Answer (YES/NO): NO